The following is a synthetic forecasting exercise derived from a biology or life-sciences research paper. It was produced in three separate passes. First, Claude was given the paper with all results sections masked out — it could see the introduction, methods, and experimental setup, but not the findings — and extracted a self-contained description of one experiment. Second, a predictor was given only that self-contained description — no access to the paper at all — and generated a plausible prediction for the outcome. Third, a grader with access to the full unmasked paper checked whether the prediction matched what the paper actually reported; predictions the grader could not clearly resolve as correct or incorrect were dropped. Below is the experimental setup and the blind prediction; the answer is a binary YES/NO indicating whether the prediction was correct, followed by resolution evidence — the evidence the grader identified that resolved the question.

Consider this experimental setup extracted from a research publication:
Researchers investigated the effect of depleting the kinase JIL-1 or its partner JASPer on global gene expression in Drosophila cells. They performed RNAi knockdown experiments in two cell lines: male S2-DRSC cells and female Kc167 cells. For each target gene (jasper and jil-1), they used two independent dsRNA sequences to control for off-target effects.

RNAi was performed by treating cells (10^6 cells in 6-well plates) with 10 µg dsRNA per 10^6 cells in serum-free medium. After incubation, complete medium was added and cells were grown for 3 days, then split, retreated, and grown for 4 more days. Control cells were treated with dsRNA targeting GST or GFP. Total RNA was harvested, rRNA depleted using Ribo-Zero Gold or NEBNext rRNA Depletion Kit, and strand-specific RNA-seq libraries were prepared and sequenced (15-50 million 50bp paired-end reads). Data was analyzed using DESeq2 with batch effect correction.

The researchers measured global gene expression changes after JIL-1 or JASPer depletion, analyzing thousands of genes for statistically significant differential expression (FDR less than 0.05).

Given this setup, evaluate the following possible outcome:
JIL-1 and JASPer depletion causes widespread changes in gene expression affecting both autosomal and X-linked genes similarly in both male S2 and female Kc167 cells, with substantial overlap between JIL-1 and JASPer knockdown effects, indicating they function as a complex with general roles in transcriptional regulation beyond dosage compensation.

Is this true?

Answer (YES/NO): NO